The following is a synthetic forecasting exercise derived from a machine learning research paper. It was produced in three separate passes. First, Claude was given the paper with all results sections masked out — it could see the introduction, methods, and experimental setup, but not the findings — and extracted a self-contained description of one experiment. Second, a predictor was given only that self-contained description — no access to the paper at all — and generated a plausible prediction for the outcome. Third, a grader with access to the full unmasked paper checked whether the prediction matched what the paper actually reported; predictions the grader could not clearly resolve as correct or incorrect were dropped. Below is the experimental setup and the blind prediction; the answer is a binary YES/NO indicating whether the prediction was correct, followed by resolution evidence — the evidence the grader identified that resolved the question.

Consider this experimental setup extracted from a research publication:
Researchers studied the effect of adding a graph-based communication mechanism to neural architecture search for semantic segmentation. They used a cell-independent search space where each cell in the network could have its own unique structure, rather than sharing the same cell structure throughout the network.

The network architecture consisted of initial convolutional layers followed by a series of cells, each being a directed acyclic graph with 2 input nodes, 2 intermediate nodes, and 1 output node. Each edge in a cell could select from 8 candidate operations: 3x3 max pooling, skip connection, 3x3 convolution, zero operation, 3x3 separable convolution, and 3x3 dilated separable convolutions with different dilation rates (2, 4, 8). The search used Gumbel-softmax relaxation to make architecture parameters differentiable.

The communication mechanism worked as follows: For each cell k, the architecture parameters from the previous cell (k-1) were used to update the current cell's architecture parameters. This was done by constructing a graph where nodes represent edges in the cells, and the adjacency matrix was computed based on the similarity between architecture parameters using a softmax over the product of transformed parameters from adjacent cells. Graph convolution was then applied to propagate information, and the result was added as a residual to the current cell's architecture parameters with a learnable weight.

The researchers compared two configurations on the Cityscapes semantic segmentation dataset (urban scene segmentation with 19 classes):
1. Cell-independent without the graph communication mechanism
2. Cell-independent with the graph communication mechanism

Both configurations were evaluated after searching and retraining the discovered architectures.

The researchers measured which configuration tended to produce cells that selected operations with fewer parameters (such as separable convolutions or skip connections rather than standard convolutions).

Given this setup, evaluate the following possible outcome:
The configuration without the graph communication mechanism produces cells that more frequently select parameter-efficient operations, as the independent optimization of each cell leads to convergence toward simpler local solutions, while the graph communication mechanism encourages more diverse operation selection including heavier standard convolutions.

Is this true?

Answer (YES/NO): NO